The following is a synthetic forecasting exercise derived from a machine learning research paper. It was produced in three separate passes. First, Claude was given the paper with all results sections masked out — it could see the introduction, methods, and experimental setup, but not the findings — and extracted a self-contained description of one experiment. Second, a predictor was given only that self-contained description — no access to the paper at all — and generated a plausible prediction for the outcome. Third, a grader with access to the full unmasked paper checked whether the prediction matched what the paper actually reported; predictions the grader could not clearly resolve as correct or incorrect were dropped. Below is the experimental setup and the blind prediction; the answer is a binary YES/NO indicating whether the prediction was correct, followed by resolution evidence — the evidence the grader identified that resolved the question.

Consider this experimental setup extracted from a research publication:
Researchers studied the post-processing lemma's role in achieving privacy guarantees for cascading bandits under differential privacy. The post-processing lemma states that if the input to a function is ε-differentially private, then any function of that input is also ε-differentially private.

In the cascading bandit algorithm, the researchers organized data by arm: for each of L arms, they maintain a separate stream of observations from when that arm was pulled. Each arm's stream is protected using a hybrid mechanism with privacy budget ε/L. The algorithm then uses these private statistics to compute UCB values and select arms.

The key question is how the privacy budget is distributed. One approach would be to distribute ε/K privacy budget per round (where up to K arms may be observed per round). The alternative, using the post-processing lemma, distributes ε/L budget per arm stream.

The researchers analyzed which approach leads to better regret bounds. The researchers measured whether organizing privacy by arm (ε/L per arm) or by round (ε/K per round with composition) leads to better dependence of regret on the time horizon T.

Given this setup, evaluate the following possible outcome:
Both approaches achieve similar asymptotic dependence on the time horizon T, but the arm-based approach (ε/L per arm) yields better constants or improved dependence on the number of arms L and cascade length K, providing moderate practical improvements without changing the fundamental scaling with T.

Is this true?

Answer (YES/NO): NO